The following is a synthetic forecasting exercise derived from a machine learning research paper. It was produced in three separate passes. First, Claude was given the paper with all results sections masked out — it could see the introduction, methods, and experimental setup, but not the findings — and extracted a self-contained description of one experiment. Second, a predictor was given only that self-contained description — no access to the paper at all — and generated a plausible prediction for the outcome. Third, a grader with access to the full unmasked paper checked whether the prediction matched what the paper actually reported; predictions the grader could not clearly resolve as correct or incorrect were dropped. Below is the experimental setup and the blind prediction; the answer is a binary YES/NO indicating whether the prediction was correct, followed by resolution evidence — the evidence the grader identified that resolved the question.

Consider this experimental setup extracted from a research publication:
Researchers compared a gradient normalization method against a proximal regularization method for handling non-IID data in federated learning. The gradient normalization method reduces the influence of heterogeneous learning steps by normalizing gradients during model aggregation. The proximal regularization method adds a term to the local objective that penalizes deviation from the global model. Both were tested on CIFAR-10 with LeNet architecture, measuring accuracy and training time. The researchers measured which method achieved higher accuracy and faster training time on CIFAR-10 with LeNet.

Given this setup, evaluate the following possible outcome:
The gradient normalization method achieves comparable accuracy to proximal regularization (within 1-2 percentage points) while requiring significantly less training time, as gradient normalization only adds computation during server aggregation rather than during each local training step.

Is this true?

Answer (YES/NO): NO